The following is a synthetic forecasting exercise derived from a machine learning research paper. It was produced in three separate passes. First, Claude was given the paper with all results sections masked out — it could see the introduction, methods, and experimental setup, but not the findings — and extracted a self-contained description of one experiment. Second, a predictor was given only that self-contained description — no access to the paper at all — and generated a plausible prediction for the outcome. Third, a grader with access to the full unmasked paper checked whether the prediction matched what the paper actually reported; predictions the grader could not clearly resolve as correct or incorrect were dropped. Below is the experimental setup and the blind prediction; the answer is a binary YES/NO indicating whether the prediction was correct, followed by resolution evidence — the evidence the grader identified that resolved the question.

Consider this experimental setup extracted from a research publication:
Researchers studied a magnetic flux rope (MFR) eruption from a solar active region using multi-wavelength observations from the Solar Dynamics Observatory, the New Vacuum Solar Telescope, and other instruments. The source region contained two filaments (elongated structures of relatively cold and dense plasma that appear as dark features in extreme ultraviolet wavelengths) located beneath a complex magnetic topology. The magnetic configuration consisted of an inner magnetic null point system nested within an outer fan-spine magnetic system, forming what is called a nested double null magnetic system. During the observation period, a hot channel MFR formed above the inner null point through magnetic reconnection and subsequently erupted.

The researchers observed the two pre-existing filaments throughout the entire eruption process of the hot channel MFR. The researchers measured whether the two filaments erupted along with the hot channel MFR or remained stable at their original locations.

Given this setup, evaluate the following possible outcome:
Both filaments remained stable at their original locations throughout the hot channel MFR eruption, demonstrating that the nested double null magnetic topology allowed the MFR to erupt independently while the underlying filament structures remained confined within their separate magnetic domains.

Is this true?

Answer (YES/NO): YES